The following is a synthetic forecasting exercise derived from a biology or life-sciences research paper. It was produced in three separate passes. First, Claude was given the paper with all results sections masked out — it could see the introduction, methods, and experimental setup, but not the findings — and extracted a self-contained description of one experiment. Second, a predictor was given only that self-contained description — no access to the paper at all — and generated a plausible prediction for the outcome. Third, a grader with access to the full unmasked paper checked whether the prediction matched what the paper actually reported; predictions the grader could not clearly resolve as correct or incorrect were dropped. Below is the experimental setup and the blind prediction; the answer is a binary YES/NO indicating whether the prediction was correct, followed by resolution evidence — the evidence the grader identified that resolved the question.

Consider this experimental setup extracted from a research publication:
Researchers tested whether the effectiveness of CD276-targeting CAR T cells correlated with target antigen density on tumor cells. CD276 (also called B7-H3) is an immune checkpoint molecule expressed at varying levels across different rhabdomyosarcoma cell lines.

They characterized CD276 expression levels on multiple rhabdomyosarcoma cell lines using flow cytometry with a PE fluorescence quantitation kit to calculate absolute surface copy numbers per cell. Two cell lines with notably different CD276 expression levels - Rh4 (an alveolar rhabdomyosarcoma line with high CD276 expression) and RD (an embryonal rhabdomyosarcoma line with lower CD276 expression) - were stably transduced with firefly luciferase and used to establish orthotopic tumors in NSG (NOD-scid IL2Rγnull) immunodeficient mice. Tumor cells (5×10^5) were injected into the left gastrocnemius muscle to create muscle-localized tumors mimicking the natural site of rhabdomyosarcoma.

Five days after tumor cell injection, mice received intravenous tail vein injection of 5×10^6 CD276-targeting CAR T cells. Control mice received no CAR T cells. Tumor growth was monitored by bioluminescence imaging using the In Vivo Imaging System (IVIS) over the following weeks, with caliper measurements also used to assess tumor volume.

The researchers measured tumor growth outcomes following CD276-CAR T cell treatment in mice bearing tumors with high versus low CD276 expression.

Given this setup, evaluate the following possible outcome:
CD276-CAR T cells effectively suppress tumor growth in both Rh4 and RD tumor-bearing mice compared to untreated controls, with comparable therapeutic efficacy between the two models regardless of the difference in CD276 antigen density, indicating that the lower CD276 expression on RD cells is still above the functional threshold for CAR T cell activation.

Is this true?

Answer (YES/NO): NO